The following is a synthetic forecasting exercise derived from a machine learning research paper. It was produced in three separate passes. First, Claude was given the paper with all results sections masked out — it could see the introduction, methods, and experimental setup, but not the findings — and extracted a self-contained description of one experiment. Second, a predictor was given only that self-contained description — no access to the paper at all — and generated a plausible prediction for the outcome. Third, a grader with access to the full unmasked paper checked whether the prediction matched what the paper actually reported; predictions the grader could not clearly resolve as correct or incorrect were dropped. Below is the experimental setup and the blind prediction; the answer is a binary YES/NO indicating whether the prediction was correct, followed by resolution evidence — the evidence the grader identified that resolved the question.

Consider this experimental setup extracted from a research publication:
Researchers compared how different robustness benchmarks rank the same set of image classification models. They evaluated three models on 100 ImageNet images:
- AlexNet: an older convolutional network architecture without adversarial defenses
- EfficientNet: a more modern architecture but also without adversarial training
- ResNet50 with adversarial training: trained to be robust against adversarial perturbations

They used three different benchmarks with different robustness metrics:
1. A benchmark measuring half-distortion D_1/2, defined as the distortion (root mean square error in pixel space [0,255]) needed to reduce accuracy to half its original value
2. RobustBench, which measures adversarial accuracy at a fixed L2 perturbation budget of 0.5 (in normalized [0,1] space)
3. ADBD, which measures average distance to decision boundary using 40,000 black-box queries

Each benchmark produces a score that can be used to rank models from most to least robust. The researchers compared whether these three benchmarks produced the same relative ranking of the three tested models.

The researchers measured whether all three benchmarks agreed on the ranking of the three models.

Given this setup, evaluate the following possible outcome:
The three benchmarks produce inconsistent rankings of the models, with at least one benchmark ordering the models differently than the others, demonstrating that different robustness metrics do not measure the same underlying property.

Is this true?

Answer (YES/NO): NO